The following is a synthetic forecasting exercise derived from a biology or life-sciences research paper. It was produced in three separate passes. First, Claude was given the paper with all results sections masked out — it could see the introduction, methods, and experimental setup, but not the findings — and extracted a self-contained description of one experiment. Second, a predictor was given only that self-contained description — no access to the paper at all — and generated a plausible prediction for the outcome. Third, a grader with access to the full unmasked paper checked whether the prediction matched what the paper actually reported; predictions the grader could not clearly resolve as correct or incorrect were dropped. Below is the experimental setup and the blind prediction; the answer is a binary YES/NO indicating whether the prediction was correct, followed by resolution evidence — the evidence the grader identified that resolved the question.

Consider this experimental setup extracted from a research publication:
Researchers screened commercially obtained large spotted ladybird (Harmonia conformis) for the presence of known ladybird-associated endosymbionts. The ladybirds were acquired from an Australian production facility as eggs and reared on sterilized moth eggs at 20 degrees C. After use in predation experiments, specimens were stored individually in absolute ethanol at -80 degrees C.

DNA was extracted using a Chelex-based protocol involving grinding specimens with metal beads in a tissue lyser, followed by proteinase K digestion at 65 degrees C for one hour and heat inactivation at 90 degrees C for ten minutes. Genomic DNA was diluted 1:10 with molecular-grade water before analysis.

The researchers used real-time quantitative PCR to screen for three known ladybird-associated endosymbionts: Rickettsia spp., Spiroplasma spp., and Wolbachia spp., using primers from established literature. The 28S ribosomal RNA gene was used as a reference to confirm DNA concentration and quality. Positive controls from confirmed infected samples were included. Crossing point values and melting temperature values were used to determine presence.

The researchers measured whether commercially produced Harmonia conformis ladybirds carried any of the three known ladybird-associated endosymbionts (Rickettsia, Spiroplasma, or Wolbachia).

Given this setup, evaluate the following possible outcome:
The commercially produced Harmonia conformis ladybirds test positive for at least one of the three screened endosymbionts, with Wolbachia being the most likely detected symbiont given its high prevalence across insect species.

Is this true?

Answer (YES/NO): NO